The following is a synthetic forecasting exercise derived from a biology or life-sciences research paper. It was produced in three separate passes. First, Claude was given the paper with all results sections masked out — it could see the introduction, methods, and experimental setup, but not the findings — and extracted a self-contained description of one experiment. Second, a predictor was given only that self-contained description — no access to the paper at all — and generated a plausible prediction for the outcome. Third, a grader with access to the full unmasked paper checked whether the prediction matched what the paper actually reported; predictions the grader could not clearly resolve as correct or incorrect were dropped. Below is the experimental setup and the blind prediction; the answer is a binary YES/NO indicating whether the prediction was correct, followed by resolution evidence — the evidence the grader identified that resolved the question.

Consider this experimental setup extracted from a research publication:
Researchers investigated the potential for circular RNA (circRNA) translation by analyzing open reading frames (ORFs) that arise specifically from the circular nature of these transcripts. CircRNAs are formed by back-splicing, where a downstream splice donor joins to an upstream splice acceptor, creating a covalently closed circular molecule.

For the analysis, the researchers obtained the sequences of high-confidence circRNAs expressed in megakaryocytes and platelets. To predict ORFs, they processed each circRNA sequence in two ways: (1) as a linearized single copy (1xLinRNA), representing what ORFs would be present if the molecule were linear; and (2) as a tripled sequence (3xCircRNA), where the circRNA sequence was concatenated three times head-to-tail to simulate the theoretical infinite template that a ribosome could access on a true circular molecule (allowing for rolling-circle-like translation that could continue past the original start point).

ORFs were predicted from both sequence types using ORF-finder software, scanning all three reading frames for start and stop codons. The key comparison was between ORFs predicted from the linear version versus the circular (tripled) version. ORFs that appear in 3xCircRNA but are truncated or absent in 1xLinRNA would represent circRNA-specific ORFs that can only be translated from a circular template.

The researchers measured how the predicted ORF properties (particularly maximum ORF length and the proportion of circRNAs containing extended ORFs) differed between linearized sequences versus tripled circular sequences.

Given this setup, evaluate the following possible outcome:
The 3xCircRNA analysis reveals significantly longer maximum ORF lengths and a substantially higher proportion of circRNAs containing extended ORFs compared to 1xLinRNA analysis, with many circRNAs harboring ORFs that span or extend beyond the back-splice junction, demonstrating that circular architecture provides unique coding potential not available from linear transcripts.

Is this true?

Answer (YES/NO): YES